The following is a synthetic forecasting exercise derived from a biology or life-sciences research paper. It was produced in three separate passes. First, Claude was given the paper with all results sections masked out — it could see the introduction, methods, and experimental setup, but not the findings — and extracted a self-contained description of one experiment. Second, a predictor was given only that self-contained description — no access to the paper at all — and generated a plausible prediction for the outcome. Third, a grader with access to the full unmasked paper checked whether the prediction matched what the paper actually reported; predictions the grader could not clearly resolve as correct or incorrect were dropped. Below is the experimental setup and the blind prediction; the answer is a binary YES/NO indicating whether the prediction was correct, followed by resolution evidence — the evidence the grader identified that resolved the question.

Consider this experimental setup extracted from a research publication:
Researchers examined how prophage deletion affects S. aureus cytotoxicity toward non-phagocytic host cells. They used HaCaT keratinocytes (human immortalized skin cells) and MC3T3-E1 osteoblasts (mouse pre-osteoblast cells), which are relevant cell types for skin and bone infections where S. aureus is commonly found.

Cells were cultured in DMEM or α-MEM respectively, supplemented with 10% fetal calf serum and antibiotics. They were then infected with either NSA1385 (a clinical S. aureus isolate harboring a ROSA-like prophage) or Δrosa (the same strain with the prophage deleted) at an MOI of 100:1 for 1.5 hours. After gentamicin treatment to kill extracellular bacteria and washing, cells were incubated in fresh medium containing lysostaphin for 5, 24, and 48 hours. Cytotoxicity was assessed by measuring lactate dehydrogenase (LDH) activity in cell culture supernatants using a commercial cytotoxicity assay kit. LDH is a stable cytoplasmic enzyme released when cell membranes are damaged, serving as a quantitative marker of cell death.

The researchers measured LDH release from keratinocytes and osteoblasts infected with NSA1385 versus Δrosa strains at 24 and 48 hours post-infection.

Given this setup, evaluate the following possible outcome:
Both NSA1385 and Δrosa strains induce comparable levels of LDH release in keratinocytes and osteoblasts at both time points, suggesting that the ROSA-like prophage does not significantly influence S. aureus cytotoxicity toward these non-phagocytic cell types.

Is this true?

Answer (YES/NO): NO